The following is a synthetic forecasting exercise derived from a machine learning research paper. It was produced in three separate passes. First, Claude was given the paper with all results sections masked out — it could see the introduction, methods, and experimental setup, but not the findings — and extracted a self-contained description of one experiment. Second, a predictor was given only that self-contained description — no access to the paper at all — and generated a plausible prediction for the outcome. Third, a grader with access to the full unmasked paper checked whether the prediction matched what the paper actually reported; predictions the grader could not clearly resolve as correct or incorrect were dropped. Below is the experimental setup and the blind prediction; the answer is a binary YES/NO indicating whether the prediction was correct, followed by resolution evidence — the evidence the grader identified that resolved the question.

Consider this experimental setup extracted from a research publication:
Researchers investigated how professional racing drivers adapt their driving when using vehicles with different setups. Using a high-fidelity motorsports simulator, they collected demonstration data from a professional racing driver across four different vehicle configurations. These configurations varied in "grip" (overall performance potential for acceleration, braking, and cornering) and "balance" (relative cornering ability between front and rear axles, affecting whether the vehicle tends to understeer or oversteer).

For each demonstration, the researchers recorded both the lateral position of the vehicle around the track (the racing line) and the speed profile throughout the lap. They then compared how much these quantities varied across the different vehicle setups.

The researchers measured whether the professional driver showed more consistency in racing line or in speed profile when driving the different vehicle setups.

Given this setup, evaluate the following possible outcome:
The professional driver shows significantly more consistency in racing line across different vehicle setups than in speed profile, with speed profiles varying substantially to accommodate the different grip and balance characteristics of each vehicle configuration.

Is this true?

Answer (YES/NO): YES